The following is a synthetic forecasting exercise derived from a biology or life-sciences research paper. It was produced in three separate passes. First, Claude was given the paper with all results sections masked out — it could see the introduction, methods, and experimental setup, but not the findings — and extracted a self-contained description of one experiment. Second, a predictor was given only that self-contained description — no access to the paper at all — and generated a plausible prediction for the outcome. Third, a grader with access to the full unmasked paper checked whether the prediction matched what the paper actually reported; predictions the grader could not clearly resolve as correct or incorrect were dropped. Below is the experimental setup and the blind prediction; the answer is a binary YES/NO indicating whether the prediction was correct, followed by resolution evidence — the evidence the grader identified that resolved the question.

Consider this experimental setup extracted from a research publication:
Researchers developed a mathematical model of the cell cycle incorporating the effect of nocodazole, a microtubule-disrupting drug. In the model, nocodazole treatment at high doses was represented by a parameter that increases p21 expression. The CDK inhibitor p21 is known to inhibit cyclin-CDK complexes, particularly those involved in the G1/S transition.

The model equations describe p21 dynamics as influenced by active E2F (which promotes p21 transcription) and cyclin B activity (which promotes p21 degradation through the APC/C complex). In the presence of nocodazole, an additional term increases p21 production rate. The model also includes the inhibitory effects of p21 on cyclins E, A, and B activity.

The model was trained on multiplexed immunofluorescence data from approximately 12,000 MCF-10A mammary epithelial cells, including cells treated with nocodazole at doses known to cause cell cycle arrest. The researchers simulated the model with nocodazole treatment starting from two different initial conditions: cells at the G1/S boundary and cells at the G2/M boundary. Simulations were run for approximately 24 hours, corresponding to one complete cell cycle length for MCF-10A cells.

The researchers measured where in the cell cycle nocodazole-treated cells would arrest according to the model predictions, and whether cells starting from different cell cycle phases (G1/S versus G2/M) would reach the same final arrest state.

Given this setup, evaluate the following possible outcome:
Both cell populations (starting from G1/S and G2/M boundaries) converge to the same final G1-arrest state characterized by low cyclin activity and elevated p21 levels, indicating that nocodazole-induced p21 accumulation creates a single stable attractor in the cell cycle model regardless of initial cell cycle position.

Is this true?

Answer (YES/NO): YES